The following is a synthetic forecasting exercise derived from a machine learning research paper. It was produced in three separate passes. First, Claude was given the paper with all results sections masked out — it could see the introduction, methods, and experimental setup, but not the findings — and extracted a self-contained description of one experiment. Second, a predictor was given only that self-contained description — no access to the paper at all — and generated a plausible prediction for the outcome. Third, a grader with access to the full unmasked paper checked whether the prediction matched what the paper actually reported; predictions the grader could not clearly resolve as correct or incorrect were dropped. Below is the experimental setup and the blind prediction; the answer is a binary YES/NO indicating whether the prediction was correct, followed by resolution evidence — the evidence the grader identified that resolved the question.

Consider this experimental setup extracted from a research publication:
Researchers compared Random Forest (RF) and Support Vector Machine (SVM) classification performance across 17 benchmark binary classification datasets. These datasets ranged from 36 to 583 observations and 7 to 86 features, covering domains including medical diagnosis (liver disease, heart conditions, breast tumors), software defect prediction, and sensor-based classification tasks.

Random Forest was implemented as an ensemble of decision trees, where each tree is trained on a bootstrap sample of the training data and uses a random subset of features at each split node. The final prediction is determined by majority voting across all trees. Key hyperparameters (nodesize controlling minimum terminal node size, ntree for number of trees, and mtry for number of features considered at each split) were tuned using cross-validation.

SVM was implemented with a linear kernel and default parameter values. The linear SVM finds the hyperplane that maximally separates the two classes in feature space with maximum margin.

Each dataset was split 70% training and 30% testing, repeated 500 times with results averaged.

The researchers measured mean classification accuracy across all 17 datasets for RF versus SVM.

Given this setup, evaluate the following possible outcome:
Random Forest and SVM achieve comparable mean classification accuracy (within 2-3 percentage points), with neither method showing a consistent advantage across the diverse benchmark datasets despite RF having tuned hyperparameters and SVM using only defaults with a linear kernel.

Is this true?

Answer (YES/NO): YES